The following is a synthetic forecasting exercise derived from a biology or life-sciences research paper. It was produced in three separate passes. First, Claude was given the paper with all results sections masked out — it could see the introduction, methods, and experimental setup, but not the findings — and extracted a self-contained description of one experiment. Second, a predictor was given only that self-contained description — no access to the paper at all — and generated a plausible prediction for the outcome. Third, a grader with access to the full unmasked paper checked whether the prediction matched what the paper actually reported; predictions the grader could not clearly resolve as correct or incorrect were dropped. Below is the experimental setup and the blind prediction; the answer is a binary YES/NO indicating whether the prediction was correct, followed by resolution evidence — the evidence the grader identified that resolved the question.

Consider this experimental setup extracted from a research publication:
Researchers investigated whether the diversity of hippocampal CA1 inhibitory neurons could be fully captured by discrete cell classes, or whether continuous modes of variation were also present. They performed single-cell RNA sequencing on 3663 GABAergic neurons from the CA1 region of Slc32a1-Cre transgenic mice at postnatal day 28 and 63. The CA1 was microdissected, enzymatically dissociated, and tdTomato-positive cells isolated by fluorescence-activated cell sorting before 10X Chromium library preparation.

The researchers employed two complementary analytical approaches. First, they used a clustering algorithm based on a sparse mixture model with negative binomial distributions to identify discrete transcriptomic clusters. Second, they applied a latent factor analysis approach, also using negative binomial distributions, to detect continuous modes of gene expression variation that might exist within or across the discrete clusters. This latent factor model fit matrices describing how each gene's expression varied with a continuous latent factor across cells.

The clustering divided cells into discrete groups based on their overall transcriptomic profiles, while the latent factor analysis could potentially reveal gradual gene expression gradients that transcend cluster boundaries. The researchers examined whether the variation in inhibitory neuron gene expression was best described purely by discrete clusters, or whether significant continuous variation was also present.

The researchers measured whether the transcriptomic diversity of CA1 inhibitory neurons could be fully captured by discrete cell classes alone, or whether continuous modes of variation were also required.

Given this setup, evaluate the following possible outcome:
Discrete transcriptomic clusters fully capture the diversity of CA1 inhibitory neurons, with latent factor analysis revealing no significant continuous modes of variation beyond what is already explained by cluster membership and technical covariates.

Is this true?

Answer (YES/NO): NO